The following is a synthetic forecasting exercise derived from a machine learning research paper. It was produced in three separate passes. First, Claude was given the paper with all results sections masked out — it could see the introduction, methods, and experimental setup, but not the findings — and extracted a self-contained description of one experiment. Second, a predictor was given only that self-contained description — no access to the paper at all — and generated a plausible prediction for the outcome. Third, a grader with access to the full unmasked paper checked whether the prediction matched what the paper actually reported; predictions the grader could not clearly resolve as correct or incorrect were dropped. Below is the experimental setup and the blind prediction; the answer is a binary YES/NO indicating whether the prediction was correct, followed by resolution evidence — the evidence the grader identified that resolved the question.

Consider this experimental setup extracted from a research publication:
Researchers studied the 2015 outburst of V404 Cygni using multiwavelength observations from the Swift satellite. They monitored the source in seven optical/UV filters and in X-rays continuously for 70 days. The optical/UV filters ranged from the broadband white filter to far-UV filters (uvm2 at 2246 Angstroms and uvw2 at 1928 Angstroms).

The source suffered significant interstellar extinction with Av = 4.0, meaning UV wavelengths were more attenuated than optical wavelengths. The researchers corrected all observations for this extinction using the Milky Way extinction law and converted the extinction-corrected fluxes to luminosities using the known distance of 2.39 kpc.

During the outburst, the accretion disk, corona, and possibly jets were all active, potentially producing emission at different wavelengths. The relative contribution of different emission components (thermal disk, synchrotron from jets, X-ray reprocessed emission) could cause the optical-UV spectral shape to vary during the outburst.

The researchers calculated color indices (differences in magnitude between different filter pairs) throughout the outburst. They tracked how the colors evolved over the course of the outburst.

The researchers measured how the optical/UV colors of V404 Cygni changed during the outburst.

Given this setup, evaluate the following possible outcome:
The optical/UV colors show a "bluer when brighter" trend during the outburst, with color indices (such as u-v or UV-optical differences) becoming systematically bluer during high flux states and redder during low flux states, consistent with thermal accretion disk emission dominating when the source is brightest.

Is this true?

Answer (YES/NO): NO